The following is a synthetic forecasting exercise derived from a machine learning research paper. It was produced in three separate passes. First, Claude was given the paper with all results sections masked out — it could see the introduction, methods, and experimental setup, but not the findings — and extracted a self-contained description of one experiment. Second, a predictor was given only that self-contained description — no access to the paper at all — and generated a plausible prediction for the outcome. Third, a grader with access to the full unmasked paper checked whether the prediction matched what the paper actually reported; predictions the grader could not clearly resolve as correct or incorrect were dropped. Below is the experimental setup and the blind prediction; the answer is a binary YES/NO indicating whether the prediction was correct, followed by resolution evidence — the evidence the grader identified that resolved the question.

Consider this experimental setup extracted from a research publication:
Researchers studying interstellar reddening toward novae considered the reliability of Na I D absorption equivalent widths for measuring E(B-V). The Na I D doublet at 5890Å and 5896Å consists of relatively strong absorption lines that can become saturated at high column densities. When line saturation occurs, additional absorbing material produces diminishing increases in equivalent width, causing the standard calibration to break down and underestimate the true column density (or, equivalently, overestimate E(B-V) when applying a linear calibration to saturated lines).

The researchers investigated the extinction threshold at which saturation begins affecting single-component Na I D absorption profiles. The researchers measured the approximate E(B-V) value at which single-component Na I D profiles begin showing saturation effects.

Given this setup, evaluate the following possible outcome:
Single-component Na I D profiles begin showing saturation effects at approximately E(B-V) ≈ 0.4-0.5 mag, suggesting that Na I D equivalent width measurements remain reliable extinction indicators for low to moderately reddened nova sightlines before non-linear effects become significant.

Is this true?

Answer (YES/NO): YES